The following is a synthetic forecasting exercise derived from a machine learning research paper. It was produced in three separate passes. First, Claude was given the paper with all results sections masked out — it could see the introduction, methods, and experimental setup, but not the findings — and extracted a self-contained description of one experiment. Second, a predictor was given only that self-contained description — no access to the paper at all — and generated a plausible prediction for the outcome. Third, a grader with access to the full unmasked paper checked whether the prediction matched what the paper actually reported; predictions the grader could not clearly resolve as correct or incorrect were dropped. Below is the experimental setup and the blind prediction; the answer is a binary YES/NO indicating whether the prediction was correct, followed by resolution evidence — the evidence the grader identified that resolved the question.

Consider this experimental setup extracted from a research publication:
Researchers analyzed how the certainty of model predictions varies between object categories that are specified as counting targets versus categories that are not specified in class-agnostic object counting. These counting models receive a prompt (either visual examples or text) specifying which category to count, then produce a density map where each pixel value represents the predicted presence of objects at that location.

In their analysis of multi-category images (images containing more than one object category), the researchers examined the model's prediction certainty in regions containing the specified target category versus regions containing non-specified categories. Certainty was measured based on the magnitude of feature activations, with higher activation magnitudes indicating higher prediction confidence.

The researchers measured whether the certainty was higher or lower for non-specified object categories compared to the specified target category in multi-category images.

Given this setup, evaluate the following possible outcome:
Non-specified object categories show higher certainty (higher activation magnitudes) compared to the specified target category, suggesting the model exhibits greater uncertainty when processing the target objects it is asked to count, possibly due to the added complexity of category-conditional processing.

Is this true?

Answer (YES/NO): NO